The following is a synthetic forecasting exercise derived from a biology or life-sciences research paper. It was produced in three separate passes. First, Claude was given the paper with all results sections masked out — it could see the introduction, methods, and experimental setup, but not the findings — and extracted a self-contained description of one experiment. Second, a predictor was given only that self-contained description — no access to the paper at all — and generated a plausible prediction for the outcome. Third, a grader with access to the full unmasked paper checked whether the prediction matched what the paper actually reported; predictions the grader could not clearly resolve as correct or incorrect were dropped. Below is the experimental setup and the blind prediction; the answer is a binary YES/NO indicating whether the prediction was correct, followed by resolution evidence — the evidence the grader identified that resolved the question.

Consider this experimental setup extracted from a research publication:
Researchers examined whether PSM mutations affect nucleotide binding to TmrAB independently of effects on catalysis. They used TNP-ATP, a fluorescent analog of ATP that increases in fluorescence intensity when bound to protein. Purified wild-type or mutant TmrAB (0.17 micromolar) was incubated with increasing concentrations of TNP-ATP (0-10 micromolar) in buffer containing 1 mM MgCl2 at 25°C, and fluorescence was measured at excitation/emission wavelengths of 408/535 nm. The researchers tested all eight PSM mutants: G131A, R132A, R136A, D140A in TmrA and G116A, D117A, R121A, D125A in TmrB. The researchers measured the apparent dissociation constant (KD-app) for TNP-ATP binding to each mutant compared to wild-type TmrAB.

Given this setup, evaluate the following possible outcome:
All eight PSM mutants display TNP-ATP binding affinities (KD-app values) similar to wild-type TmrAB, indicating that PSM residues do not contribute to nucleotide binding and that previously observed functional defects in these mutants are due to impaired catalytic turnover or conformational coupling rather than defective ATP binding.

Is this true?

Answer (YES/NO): YES